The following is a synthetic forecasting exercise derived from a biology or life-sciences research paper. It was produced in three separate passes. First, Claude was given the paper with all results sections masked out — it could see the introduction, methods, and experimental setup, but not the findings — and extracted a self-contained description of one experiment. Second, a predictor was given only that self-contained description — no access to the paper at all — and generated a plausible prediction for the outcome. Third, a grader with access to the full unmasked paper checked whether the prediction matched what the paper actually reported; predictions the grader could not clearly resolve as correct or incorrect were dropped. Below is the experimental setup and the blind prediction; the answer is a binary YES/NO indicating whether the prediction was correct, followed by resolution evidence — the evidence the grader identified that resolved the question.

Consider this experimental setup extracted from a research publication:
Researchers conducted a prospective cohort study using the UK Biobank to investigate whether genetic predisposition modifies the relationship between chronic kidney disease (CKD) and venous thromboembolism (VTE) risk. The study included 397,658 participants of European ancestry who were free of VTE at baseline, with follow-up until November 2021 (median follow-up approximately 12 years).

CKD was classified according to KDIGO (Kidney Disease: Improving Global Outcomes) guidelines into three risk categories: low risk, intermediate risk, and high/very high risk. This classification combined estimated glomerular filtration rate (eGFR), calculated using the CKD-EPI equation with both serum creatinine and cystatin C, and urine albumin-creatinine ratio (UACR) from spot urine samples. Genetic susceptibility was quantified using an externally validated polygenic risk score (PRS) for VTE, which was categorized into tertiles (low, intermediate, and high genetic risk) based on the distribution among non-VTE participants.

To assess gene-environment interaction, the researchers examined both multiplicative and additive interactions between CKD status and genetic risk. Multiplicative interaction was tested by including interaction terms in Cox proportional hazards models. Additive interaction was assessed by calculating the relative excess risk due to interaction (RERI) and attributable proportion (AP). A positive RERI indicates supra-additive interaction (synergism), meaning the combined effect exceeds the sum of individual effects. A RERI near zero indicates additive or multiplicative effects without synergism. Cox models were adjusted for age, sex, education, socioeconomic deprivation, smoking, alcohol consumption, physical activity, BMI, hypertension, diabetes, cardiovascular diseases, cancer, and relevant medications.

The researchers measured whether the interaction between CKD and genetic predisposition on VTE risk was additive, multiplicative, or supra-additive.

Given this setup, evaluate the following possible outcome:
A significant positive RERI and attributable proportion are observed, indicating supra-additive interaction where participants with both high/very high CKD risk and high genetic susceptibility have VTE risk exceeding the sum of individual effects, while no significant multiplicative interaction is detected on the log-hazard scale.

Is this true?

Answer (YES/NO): YES